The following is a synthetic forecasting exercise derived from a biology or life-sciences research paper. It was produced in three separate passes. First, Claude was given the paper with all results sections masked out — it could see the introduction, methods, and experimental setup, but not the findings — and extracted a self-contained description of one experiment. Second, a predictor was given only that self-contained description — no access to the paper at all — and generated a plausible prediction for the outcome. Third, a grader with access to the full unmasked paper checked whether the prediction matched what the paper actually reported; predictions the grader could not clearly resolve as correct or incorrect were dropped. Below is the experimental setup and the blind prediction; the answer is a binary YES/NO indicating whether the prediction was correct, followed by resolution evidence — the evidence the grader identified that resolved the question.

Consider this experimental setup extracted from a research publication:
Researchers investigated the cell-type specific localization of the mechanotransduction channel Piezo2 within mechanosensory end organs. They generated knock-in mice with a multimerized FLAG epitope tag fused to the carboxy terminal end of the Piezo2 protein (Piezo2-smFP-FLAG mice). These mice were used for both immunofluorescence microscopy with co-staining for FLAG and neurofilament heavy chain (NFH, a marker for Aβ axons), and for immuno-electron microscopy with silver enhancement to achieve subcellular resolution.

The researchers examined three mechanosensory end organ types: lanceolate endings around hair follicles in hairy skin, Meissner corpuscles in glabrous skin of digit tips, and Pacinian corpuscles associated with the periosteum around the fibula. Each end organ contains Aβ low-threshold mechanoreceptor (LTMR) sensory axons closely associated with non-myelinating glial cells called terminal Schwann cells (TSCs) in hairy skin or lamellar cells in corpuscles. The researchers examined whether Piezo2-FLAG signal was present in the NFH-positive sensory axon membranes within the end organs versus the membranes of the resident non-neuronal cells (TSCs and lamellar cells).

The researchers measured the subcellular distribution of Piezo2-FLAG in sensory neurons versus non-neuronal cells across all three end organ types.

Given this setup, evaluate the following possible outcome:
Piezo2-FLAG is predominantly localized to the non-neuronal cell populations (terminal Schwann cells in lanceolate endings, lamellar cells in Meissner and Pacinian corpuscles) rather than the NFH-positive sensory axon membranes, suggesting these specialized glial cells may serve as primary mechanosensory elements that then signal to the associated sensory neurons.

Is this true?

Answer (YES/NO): NO